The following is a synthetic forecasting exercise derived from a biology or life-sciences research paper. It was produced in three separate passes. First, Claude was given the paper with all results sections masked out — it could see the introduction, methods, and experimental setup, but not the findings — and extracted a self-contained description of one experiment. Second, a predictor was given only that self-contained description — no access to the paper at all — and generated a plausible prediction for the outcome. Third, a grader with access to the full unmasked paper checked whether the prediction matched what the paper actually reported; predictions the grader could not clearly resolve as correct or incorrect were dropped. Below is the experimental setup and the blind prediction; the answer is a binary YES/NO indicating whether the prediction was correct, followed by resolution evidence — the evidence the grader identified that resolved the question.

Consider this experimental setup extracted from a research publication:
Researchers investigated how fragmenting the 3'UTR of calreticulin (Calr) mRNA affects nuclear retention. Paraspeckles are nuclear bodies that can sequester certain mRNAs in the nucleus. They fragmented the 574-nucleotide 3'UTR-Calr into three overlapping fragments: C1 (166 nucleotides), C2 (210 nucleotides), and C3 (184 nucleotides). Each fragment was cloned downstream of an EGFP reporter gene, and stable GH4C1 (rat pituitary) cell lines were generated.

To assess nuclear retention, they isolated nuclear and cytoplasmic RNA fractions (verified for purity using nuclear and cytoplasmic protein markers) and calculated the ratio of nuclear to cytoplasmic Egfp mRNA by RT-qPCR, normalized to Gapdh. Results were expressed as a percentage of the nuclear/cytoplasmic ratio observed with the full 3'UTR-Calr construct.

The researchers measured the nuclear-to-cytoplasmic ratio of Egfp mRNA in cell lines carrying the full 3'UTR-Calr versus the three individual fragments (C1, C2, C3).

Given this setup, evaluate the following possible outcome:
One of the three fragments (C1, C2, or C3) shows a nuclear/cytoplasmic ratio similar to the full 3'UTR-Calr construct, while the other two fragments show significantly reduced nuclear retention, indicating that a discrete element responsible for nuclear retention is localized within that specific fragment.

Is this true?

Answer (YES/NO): NO